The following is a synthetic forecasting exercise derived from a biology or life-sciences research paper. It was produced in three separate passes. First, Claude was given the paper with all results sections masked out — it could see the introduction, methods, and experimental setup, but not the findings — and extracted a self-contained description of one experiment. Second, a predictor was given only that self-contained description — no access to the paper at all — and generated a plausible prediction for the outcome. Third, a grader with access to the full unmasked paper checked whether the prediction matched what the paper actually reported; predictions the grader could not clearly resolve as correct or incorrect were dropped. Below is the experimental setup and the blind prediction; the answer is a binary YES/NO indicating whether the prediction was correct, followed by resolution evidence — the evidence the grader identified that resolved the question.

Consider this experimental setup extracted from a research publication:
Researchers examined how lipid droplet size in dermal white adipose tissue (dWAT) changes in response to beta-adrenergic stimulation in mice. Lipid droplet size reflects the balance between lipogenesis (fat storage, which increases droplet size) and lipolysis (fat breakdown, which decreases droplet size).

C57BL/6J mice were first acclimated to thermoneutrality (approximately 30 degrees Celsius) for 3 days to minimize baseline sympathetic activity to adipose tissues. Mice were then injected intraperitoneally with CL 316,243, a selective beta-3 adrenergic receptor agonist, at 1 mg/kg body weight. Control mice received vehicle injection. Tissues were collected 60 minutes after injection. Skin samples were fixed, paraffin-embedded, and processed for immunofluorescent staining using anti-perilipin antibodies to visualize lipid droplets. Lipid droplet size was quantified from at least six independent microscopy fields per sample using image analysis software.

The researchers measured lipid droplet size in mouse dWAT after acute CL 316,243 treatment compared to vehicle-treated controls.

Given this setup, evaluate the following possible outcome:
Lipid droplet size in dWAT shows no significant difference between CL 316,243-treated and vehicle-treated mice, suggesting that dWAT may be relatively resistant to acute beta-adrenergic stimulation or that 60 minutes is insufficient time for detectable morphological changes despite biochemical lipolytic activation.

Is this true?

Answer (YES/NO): YES